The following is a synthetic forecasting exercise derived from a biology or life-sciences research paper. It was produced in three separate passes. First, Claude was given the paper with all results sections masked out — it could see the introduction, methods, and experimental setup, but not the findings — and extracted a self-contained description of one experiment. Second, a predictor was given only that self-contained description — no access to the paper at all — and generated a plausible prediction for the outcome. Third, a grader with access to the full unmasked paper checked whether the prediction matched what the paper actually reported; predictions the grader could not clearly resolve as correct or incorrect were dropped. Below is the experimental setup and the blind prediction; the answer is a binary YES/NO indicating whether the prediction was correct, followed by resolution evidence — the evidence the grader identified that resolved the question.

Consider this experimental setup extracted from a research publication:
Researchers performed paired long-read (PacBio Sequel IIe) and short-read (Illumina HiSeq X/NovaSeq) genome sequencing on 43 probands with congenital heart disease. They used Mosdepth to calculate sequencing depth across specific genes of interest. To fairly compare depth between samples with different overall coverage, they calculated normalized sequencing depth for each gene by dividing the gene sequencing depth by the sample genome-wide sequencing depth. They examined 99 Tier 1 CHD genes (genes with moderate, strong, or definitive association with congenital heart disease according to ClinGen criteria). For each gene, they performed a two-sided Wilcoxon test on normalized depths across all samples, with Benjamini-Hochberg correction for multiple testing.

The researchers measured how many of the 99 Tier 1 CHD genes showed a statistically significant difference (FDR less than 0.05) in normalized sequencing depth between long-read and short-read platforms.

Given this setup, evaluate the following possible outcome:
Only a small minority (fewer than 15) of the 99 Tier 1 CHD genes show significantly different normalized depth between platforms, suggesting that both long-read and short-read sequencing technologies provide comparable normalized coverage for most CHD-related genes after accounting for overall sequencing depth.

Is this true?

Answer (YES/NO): NO